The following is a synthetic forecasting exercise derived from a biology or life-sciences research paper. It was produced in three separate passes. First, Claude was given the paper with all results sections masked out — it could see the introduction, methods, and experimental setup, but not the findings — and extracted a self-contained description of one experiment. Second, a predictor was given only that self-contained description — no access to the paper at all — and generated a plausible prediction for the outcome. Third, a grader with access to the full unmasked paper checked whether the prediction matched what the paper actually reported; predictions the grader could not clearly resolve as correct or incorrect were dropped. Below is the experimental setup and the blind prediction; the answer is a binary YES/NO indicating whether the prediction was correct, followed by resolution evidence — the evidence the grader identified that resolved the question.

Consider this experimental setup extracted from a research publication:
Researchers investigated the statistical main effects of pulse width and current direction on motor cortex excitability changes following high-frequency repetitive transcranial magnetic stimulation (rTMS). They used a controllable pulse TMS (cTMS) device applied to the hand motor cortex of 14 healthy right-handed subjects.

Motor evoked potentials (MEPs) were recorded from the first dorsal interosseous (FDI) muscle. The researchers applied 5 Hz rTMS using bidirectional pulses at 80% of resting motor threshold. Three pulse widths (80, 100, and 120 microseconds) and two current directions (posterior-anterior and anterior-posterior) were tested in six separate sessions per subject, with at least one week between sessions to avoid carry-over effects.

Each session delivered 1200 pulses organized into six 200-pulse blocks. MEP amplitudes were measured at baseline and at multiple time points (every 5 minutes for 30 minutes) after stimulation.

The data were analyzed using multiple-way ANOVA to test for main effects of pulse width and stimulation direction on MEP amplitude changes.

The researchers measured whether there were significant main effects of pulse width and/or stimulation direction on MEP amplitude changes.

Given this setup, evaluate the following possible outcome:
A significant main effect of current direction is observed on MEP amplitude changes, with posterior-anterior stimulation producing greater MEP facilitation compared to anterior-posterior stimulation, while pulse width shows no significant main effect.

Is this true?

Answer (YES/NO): NO